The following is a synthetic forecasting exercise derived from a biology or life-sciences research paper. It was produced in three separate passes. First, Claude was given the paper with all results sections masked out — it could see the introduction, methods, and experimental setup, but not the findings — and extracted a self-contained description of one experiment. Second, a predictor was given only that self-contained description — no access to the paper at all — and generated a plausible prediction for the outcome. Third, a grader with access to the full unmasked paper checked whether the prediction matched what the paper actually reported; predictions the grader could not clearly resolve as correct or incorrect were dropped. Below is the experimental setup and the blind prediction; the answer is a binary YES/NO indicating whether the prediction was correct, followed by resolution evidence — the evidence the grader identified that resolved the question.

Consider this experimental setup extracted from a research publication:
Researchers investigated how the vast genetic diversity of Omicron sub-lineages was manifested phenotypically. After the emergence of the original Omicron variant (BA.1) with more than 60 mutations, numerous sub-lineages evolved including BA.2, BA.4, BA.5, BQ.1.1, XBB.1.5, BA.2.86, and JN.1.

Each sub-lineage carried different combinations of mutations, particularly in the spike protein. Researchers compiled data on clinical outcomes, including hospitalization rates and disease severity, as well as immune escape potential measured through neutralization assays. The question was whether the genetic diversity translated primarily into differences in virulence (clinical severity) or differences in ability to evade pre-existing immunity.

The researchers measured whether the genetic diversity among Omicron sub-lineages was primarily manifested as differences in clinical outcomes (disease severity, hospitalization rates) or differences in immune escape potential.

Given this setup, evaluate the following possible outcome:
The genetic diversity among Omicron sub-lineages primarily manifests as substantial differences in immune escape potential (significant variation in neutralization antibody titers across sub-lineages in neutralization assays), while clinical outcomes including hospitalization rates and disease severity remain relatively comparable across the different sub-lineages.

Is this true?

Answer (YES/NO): YES